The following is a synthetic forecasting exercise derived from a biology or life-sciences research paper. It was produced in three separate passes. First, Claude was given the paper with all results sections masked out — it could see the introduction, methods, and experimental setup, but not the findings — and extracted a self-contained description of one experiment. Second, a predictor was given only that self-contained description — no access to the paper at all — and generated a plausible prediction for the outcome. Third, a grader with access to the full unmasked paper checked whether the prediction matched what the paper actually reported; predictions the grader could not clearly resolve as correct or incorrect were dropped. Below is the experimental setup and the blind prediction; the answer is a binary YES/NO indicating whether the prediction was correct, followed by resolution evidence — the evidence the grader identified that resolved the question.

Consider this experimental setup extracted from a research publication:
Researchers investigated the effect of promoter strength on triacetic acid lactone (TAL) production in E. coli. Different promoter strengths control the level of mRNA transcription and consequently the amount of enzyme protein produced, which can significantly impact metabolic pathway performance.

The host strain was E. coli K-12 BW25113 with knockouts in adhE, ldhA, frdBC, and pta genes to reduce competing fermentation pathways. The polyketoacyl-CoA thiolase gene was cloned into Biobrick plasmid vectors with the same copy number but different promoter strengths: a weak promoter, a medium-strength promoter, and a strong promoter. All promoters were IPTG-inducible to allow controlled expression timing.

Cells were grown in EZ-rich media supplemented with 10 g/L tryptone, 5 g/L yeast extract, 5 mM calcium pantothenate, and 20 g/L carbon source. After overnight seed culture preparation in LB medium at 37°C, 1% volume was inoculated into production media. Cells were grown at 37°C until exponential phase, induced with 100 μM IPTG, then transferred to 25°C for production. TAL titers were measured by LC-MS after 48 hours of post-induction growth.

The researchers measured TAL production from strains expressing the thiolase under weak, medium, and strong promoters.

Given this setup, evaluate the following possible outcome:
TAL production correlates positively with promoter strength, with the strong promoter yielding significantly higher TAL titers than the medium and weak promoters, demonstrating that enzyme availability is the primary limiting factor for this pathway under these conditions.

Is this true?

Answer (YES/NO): YES